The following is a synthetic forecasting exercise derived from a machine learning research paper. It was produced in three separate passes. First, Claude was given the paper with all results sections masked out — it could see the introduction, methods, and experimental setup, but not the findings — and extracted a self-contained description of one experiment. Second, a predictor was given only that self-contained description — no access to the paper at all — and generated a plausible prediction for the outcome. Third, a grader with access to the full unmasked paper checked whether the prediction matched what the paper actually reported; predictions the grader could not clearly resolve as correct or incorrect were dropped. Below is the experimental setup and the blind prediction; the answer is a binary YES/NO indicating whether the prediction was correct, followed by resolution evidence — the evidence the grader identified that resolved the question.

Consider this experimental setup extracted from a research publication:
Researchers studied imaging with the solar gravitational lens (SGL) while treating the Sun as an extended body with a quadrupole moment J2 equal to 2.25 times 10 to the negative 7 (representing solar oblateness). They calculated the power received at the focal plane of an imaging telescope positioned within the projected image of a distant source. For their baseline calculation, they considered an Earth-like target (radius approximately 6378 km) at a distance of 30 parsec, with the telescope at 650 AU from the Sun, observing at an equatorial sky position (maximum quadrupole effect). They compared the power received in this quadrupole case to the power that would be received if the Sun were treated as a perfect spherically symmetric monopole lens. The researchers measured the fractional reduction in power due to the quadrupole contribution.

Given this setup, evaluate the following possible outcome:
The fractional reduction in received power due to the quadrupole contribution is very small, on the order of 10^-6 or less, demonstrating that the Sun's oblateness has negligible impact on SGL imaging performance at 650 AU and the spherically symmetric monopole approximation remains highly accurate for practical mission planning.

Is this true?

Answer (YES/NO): NO